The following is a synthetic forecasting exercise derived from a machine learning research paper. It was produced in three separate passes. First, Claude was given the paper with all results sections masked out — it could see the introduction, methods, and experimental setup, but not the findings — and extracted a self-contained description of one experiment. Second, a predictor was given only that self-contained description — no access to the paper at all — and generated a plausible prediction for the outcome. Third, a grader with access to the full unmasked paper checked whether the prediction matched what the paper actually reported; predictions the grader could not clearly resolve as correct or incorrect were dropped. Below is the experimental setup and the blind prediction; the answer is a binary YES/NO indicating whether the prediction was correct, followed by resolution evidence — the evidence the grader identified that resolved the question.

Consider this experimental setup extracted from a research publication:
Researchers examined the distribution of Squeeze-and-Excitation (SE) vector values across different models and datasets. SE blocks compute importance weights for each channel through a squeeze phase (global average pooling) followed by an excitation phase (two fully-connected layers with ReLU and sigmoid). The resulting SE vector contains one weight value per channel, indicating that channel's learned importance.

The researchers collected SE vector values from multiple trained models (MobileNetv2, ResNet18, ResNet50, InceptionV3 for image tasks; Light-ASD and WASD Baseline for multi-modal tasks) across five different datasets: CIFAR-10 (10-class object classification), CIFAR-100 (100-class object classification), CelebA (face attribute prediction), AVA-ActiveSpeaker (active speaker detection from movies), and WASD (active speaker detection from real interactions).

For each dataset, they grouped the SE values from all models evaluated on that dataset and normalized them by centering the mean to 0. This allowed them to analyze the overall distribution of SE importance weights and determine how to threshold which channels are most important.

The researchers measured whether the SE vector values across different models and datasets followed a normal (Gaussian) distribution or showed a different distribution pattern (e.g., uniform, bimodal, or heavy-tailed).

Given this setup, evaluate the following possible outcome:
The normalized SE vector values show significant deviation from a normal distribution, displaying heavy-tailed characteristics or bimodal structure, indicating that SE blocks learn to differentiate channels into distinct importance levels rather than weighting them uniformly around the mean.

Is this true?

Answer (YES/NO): NO